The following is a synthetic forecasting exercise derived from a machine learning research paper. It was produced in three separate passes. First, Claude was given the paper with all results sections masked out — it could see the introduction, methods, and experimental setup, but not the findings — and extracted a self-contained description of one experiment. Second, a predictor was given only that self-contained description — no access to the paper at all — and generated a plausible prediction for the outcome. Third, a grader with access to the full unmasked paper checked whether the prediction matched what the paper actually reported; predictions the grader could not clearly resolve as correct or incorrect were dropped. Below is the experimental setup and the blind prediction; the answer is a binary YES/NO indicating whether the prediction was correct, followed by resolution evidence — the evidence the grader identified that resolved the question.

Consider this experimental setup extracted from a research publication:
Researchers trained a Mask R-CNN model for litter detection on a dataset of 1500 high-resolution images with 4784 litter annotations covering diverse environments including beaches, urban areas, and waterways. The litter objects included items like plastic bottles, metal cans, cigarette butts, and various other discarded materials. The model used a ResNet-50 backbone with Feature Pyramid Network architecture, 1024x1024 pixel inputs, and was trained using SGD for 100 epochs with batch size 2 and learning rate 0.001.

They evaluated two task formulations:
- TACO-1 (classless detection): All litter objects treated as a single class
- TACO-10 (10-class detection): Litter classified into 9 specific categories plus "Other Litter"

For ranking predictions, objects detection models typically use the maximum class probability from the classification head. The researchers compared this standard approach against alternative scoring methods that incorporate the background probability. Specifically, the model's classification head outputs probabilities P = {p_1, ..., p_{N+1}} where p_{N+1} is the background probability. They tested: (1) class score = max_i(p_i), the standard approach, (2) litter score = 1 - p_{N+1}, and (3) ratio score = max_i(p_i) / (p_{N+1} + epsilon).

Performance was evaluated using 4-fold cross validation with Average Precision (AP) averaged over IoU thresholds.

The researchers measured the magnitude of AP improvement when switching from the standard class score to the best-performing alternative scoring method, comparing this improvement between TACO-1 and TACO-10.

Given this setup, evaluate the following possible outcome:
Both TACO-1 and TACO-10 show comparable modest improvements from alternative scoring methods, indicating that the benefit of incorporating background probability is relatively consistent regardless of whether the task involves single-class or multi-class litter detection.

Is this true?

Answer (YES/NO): NO